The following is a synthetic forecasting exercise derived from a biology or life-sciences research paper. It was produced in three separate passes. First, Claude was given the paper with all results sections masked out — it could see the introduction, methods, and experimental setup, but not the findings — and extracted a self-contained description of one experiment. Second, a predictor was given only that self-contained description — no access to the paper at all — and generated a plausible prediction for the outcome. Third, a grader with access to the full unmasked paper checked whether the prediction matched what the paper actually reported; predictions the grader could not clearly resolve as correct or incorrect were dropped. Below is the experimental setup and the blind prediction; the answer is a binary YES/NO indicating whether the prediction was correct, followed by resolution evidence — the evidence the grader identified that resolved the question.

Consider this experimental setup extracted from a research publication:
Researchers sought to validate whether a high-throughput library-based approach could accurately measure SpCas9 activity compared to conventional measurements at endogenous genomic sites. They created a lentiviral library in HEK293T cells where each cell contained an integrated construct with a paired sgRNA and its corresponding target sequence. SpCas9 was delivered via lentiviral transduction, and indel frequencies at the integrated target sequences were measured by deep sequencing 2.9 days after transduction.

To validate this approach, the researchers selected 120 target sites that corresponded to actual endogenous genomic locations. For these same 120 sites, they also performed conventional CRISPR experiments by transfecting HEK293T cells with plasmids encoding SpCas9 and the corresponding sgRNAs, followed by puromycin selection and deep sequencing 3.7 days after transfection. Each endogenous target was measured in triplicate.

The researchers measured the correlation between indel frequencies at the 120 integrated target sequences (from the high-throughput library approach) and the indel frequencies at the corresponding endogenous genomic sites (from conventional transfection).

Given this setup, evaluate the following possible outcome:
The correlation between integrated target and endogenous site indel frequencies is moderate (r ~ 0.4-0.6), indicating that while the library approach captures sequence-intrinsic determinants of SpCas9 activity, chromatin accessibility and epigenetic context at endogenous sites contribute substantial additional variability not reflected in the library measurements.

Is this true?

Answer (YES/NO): NO